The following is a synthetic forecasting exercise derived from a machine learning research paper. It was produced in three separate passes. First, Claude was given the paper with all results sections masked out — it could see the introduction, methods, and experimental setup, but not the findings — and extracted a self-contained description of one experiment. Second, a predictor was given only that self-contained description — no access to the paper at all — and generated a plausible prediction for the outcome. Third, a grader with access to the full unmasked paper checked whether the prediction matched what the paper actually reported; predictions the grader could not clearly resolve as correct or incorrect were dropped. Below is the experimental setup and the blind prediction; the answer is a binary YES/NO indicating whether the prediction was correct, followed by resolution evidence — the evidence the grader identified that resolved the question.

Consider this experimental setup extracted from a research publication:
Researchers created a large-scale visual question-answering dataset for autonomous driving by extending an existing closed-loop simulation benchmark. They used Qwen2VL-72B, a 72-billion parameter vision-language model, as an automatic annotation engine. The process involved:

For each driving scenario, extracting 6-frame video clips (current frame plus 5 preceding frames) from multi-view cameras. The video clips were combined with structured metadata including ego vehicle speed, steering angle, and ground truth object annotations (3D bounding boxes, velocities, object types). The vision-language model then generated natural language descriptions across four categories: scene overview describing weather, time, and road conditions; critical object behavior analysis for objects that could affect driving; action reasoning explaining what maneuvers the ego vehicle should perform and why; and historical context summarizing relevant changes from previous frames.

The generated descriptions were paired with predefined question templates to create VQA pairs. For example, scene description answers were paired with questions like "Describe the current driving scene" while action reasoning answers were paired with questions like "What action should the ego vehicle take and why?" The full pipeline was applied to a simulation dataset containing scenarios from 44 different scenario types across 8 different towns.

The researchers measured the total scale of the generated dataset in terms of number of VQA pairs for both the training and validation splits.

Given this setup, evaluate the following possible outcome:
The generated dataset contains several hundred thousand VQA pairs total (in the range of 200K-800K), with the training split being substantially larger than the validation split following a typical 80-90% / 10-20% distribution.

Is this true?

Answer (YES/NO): NO